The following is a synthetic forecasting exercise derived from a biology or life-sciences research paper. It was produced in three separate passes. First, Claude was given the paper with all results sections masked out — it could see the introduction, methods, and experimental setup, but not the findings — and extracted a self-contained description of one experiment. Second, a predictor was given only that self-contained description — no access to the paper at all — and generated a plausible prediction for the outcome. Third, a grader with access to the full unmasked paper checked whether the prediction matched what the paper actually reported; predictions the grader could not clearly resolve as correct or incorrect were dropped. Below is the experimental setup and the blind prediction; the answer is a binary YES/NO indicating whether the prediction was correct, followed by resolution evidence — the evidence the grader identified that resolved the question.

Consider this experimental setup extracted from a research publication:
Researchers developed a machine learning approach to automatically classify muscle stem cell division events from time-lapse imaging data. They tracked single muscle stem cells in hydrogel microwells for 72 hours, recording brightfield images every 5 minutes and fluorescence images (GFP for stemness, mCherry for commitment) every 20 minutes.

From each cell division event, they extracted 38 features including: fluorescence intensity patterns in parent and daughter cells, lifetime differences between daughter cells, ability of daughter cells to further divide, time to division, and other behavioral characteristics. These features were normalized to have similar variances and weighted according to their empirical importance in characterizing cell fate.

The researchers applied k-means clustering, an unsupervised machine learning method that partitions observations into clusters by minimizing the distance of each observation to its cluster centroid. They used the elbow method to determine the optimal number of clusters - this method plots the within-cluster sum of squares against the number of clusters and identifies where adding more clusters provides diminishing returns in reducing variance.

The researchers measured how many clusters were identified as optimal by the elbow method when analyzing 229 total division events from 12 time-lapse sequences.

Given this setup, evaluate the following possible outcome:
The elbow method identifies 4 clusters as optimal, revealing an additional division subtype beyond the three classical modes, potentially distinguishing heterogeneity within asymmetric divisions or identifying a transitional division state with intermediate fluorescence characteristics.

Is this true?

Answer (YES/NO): NO